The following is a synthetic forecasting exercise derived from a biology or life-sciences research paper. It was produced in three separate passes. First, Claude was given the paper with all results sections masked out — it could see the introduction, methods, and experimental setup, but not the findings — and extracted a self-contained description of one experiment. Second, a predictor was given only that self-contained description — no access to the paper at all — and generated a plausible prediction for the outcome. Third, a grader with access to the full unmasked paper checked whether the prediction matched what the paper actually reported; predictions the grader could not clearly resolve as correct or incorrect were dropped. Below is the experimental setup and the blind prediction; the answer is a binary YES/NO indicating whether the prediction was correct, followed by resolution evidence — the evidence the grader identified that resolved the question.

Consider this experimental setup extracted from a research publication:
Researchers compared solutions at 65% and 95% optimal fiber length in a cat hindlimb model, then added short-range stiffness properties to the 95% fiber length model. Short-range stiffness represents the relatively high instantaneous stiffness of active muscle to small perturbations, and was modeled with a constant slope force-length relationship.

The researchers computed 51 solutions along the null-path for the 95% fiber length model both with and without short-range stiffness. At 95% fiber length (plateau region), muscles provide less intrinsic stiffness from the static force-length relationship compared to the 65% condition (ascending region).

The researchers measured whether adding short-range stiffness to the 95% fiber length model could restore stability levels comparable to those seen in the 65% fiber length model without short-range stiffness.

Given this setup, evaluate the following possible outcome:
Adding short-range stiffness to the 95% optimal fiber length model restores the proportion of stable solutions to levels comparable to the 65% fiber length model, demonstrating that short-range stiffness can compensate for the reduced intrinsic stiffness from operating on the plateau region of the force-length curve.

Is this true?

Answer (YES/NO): NO